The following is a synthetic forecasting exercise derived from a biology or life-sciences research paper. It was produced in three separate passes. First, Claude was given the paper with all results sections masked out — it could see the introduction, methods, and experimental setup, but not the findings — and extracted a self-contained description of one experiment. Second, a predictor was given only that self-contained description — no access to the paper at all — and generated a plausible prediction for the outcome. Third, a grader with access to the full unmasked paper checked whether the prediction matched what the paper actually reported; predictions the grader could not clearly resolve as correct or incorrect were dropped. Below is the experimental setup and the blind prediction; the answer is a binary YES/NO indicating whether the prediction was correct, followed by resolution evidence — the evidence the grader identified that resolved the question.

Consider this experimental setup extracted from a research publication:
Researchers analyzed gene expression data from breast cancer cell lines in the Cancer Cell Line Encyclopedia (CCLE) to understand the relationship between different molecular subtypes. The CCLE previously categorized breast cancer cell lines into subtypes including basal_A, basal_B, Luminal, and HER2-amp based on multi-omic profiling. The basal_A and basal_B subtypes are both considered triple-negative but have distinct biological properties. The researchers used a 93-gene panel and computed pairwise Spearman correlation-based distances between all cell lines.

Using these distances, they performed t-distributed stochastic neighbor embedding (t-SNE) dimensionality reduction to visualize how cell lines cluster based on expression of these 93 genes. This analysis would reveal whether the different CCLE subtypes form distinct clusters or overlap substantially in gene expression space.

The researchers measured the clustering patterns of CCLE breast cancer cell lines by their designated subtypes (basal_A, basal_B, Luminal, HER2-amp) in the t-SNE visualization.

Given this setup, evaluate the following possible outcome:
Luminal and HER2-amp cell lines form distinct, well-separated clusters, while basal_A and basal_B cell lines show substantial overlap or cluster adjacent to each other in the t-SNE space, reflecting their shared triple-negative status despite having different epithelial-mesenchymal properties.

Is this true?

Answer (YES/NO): NO